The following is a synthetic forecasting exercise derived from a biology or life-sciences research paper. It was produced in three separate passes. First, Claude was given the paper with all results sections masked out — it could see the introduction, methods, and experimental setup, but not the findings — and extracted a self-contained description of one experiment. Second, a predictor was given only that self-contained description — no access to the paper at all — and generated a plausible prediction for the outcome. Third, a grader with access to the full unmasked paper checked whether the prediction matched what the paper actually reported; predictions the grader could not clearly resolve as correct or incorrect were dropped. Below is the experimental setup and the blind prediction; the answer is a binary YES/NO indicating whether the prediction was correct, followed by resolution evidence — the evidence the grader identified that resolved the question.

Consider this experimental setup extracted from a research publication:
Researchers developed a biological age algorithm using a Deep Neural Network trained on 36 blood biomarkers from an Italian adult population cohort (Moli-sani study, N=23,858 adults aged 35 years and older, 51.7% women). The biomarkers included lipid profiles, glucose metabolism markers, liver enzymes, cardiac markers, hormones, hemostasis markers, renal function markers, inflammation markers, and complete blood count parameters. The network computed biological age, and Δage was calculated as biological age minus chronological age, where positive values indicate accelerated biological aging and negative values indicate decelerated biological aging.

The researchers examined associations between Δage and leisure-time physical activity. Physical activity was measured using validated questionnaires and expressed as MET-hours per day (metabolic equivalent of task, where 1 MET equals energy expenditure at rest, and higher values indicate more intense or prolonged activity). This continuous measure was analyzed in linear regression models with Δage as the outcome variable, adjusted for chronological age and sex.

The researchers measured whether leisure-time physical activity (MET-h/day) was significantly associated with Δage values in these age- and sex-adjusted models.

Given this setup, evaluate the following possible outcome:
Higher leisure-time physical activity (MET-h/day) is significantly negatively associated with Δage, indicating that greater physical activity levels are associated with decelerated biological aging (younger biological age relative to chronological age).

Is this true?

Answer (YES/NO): NO